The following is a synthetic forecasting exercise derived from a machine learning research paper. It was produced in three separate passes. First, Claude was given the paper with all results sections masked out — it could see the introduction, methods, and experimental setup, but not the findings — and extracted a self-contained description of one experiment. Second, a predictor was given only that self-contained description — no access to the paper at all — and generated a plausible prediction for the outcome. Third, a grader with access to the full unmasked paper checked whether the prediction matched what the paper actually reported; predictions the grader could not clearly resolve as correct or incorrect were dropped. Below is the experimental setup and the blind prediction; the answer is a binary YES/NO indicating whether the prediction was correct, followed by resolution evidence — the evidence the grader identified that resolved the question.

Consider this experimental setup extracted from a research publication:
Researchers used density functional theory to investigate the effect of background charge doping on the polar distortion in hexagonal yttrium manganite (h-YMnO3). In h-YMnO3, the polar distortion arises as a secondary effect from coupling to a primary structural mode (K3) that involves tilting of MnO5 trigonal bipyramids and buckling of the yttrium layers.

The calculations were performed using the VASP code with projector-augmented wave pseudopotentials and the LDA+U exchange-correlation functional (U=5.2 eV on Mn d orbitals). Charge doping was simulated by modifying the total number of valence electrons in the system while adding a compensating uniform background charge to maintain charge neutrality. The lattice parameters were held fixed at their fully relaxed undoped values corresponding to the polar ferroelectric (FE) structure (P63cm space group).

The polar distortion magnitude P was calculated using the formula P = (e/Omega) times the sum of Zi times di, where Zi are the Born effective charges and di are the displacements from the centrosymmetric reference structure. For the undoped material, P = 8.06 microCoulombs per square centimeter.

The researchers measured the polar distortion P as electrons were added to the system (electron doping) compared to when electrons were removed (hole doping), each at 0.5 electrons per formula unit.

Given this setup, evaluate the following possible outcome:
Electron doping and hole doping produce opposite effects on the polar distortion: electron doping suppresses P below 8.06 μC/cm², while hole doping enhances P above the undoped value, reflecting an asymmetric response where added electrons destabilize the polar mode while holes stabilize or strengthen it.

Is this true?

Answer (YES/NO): NO